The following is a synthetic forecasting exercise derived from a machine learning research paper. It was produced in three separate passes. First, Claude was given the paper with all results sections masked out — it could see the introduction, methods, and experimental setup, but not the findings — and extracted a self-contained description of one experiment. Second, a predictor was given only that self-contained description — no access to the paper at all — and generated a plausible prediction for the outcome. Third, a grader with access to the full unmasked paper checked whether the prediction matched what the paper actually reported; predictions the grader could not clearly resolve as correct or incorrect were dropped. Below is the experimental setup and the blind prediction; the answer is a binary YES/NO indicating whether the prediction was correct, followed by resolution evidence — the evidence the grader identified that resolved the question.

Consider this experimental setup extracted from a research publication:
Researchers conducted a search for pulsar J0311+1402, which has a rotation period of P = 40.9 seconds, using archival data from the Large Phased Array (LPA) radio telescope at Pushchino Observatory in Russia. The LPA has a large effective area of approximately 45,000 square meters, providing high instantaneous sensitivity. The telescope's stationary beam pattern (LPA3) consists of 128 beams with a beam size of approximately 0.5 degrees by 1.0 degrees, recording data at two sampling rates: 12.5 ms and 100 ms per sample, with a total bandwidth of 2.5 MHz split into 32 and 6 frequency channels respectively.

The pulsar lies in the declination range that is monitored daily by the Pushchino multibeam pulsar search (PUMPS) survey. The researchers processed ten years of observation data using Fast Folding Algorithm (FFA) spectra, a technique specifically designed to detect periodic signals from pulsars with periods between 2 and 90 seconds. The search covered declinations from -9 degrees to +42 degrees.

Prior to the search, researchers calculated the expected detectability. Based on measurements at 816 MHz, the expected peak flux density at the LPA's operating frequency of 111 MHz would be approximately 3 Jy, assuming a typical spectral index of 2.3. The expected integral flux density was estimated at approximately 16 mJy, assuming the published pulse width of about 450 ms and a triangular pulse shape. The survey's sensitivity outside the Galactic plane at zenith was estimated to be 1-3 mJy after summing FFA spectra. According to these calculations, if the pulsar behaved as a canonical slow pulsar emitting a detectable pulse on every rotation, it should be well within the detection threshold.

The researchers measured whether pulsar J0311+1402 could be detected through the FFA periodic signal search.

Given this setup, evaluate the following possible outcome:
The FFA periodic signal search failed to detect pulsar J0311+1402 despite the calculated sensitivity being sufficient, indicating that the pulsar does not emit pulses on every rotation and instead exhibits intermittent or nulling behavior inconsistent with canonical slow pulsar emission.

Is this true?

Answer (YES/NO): YES